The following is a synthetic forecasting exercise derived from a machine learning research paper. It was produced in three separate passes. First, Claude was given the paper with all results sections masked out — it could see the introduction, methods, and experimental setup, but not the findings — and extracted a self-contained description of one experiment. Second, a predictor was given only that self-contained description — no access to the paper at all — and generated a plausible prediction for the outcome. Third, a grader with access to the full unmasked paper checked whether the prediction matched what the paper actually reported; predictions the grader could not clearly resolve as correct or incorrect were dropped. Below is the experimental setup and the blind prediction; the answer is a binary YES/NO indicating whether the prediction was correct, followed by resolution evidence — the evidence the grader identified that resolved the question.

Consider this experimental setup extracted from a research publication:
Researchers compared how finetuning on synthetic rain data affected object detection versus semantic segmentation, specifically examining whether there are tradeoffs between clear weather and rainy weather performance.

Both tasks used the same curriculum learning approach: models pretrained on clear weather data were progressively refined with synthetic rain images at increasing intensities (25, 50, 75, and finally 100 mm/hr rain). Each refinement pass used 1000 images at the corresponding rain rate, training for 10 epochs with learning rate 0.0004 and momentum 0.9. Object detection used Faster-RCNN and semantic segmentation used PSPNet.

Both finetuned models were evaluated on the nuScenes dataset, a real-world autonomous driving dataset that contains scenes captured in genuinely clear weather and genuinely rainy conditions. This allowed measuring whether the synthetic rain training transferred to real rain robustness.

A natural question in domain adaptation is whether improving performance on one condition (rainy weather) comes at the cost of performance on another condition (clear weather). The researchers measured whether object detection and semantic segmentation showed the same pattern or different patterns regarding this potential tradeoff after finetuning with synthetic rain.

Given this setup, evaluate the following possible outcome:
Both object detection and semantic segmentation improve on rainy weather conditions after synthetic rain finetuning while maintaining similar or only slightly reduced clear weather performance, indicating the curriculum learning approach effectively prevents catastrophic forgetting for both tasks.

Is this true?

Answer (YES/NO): YES